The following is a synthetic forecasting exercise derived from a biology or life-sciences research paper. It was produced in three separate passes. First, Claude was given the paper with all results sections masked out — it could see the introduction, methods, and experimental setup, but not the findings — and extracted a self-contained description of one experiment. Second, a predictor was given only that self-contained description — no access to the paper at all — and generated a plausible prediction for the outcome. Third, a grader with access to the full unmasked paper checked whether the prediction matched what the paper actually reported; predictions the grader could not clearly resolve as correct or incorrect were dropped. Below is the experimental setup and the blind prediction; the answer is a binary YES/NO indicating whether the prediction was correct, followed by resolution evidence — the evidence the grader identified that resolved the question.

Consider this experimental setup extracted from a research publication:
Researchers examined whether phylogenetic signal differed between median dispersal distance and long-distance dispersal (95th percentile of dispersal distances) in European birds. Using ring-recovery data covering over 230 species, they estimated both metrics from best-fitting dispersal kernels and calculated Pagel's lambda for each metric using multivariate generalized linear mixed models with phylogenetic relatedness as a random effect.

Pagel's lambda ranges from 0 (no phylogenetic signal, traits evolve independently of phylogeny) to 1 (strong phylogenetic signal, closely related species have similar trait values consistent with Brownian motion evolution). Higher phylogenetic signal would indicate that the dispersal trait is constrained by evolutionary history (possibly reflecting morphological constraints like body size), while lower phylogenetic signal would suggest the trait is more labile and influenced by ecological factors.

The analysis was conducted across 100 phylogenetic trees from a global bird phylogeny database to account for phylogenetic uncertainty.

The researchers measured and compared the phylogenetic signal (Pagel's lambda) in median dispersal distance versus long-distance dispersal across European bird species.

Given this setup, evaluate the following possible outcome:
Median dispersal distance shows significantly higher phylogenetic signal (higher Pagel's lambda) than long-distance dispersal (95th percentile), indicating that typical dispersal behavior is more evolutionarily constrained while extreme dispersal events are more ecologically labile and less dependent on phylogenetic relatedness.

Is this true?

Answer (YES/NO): NO